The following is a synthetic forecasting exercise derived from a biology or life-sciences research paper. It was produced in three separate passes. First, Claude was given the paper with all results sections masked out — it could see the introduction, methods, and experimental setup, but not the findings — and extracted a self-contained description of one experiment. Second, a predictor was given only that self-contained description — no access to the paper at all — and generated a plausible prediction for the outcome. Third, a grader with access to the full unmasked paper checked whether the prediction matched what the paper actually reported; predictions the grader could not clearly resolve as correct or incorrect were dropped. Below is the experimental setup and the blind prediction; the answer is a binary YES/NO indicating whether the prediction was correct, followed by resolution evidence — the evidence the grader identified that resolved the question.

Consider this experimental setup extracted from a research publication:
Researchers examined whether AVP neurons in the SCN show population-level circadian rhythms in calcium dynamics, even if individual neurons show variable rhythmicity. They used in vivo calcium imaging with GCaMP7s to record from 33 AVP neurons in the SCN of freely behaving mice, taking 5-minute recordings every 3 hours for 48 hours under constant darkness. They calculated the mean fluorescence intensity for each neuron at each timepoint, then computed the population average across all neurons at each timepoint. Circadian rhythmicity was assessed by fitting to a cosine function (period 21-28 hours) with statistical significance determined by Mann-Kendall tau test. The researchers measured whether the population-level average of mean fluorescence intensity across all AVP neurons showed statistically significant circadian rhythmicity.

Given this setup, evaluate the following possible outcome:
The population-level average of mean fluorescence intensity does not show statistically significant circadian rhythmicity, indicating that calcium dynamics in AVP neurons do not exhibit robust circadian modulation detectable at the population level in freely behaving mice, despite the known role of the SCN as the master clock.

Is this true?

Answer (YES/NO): YES